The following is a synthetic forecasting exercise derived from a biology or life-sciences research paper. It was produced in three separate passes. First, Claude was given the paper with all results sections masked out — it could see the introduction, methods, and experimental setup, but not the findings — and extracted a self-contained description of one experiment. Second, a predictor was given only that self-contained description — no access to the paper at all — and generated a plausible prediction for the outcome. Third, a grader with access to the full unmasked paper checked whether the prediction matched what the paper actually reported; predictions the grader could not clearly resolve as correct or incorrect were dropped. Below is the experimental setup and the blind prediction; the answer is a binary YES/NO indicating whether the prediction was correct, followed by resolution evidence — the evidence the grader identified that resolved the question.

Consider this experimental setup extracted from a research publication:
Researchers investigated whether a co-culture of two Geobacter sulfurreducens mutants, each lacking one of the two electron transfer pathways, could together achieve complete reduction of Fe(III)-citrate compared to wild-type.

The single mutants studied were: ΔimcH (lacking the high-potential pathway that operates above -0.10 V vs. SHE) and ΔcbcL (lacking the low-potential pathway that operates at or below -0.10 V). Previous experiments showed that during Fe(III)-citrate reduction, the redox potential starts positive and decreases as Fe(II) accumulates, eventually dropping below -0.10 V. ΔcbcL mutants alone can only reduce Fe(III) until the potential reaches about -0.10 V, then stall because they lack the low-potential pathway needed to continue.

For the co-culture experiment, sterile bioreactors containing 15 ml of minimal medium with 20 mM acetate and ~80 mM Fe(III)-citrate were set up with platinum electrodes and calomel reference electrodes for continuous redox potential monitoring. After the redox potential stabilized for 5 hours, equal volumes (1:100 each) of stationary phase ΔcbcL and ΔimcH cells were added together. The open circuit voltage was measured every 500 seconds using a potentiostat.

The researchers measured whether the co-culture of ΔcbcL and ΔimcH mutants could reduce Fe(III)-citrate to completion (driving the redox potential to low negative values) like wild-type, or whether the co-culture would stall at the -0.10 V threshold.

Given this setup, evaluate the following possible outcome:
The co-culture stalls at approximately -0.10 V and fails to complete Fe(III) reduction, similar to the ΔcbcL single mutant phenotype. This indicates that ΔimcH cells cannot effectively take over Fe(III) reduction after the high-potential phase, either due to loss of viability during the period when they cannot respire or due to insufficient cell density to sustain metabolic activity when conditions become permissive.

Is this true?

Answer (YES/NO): NO